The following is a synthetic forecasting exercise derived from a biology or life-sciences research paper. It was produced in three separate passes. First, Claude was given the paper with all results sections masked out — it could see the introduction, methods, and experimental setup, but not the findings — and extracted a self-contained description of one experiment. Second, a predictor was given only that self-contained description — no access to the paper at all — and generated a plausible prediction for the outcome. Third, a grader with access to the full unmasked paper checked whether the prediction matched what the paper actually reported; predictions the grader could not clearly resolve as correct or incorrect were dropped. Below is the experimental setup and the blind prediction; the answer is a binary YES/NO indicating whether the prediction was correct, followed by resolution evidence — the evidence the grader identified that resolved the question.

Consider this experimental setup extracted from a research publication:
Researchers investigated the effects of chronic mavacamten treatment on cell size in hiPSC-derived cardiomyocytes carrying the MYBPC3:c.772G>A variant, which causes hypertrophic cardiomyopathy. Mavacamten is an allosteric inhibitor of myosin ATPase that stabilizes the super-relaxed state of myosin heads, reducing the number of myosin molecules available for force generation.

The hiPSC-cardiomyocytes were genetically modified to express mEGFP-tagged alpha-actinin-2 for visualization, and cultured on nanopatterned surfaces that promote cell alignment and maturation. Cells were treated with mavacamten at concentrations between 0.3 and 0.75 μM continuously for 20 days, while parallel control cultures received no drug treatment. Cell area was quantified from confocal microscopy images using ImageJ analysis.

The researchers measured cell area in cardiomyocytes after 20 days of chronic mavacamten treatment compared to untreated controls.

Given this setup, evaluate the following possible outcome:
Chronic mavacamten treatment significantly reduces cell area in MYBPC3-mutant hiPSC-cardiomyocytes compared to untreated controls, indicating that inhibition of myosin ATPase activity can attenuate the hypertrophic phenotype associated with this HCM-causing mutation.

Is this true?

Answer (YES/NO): NO